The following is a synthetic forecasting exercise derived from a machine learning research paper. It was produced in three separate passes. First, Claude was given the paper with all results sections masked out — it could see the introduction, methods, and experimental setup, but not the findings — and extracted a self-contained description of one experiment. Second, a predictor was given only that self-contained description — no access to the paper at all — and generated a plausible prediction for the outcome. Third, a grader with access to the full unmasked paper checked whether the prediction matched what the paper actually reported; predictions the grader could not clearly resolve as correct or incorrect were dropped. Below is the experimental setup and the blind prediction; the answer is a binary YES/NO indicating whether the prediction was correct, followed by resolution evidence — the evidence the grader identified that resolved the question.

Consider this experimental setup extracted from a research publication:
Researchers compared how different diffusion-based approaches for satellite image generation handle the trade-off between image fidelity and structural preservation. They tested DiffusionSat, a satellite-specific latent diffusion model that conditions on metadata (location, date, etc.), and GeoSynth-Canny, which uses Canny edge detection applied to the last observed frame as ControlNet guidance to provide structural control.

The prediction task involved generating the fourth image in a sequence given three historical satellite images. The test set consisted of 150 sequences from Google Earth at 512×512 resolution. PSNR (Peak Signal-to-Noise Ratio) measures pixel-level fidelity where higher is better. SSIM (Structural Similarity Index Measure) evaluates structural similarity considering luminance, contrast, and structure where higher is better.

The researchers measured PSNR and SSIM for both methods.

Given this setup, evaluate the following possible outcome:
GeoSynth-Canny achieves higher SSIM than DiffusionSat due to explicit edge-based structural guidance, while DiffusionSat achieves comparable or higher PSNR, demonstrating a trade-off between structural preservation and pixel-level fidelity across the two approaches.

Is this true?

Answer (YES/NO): YES